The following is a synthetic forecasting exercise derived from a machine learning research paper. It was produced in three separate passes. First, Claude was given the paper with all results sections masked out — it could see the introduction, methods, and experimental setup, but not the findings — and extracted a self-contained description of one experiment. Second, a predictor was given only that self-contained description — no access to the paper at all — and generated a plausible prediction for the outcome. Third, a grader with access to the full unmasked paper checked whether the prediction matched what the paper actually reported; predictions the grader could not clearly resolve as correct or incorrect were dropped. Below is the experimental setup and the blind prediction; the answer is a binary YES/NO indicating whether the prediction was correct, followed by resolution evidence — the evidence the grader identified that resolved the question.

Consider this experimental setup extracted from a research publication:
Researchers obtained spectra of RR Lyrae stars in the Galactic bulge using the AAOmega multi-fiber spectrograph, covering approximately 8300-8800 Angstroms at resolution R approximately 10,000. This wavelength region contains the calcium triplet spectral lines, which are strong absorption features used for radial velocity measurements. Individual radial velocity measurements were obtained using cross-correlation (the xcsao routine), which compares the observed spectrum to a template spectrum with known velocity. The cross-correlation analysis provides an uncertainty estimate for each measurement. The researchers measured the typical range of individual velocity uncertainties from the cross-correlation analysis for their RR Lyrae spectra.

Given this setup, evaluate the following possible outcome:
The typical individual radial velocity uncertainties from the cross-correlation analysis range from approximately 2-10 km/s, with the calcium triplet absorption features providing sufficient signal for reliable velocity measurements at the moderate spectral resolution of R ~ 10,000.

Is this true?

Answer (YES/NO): NO